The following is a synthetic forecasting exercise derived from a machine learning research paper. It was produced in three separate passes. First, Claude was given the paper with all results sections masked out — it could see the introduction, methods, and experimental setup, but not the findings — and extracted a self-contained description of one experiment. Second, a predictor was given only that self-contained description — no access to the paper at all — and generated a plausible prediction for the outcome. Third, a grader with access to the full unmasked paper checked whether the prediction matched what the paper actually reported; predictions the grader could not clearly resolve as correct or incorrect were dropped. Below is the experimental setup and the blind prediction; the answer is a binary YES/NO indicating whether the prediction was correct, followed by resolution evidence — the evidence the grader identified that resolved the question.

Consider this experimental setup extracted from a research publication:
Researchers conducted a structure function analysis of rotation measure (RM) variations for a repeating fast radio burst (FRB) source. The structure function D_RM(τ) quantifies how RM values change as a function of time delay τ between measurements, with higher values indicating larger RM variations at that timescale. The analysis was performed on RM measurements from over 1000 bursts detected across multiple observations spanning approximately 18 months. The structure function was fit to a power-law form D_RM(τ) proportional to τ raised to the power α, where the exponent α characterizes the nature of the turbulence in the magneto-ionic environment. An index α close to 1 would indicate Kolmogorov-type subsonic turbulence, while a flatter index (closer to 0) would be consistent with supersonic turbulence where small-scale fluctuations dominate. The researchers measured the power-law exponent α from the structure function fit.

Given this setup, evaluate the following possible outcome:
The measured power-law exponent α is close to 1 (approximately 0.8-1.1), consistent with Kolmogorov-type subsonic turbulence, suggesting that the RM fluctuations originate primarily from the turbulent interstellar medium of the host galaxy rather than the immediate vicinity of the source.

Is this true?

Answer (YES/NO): NO